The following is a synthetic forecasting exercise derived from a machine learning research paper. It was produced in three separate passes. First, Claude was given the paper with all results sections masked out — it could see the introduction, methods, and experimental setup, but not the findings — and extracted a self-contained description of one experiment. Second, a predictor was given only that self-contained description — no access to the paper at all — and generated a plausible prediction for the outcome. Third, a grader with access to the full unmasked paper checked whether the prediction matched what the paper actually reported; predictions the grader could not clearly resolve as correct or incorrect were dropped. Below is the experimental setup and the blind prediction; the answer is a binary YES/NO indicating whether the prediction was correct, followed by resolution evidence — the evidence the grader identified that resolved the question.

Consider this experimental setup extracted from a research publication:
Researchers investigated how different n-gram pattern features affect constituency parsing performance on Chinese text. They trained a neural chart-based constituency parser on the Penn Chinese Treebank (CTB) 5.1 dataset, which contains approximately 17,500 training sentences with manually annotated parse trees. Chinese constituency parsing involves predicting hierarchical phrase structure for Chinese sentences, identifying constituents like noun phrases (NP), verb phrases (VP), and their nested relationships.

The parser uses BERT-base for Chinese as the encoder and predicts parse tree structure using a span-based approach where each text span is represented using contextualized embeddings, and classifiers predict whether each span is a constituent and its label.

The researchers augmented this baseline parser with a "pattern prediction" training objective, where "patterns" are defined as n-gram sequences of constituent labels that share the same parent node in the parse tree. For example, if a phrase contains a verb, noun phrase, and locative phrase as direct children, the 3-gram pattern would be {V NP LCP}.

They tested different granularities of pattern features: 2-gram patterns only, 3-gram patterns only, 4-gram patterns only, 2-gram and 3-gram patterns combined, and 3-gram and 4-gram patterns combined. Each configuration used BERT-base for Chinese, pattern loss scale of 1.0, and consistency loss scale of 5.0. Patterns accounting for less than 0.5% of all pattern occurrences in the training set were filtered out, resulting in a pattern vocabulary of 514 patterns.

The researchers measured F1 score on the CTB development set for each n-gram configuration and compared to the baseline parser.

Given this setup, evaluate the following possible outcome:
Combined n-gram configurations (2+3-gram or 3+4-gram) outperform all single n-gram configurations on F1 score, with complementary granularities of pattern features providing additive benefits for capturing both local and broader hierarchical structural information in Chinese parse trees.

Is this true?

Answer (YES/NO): NO